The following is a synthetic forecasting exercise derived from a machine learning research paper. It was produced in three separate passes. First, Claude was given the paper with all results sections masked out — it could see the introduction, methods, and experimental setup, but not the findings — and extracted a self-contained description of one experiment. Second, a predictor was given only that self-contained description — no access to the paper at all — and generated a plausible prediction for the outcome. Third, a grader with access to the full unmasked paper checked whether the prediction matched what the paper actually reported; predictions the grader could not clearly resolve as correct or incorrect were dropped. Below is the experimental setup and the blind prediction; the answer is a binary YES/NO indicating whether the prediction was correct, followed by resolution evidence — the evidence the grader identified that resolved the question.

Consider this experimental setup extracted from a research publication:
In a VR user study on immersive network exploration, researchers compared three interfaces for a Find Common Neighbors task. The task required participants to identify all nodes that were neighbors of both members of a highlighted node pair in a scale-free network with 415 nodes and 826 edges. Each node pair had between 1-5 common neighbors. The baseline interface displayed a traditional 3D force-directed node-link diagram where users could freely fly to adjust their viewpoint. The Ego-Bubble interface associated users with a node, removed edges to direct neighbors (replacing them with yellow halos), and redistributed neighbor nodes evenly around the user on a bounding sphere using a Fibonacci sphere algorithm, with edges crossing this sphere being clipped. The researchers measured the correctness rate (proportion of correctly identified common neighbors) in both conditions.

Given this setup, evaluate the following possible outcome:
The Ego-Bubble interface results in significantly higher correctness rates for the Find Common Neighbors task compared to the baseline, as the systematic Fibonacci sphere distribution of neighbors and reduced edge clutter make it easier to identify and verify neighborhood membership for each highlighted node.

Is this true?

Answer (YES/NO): NO